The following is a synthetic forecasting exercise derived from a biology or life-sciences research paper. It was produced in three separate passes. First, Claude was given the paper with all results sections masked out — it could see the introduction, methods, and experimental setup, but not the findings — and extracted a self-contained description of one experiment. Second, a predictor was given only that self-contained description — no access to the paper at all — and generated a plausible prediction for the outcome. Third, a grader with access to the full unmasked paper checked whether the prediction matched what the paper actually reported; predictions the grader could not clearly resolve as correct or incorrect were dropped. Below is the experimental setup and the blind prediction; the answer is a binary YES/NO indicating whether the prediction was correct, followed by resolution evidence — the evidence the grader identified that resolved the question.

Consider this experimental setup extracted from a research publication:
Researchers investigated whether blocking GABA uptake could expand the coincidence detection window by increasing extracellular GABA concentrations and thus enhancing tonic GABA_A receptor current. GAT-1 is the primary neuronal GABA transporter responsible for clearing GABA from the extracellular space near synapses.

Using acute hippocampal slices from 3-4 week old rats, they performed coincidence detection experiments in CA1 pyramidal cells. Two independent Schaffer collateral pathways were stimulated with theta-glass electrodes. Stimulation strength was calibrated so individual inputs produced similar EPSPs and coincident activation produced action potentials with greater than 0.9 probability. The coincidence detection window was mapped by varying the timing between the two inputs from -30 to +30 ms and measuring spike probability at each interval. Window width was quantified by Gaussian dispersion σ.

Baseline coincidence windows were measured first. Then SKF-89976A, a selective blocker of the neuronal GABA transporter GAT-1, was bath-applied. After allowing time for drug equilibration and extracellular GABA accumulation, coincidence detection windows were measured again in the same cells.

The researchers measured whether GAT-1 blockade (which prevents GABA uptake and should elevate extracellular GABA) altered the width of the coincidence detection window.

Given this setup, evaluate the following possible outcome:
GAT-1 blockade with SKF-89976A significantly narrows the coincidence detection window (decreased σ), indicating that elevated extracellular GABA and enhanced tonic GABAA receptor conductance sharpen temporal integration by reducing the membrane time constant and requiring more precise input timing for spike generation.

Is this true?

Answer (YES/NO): YES